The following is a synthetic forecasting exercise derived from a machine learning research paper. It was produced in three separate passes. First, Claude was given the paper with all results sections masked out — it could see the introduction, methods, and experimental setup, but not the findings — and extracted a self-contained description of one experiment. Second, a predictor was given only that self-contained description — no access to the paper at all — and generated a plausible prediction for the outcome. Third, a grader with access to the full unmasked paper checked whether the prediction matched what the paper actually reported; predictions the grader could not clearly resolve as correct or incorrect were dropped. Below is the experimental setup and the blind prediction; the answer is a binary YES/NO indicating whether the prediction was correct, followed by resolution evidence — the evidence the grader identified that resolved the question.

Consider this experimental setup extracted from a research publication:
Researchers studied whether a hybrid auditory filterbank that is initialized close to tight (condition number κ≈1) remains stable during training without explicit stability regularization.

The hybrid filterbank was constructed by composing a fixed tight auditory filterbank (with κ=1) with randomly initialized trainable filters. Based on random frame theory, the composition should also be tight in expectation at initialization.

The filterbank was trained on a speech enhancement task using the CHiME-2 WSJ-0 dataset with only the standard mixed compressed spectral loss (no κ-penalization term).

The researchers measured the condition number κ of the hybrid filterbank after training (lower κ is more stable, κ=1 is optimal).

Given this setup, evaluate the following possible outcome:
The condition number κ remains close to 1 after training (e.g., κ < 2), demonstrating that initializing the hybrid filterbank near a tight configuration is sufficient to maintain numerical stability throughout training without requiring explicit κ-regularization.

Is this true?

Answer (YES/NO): YES